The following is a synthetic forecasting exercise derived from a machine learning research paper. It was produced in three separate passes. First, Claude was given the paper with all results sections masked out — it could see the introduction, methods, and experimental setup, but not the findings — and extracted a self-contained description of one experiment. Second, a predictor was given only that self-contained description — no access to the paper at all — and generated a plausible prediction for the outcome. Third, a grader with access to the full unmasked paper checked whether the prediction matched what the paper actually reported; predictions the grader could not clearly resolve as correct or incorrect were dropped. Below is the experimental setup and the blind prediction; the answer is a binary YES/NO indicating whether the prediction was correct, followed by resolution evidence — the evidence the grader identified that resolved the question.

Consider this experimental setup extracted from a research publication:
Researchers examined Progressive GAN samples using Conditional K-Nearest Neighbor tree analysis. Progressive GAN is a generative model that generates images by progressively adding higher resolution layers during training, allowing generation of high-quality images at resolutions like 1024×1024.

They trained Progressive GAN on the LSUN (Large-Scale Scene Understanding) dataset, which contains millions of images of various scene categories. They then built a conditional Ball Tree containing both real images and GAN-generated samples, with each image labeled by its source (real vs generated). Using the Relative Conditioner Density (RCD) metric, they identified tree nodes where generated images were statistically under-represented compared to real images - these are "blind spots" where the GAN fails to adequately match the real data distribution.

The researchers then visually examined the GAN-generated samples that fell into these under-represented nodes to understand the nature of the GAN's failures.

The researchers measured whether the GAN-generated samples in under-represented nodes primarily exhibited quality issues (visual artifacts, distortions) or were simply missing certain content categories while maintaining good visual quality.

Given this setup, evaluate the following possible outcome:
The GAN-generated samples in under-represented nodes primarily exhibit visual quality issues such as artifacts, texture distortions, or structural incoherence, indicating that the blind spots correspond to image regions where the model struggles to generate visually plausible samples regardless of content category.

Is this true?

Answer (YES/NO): NO